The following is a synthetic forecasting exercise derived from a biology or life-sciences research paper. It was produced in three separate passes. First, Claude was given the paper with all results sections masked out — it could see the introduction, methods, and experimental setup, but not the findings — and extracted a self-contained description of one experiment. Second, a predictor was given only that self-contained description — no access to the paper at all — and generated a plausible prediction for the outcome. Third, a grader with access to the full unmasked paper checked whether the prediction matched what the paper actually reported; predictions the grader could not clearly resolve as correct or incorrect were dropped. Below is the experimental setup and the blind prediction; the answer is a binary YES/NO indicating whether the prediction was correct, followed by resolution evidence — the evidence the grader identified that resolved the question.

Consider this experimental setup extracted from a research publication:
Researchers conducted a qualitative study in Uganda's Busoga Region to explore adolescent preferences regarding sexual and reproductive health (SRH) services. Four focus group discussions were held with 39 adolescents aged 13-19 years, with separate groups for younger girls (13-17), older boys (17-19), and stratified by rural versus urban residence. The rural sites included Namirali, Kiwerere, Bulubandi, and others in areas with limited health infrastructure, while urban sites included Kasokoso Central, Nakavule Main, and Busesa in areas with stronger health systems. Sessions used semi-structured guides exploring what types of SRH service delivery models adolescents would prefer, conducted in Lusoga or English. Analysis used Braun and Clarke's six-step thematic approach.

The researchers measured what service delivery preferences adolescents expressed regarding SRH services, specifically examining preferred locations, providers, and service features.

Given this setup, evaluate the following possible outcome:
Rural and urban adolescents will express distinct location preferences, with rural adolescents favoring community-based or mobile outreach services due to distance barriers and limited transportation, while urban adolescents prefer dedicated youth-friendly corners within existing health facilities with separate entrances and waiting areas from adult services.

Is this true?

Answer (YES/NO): NO